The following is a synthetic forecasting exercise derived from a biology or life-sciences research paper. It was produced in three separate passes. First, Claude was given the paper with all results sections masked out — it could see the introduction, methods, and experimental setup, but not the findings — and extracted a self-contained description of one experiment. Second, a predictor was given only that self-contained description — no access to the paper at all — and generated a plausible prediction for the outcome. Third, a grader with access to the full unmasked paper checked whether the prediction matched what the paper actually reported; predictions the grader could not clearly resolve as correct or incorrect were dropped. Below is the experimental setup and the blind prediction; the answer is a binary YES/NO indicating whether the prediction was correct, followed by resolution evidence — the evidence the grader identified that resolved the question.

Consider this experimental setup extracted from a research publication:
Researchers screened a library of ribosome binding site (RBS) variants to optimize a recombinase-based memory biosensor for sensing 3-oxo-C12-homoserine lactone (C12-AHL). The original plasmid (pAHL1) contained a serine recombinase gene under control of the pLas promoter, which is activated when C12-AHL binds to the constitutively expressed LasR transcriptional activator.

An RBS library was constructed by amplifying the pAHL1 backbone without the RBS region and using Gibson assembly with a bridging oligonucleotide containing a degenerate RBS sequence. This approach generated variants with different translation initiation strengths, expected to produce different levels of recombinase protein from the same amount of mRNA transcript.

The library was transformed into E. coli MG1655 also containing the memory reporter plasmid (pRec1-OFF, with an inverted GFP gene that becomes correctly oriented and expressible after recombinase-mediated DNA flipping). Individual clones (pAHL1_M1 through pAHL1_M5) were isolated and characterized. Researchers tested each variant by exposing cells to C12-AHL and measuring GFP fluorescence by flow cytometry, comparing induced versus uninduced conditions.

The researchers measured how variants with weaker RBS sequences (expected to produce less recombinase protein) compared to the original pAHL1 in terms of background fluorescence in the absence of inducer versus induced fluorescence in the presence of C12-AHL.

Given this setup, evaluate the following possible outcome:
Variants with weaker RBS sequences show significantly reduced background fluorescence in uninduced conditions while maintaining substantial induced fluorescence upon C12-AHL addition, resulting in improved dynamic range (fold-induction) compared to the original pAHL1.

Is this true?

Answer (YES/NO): YES